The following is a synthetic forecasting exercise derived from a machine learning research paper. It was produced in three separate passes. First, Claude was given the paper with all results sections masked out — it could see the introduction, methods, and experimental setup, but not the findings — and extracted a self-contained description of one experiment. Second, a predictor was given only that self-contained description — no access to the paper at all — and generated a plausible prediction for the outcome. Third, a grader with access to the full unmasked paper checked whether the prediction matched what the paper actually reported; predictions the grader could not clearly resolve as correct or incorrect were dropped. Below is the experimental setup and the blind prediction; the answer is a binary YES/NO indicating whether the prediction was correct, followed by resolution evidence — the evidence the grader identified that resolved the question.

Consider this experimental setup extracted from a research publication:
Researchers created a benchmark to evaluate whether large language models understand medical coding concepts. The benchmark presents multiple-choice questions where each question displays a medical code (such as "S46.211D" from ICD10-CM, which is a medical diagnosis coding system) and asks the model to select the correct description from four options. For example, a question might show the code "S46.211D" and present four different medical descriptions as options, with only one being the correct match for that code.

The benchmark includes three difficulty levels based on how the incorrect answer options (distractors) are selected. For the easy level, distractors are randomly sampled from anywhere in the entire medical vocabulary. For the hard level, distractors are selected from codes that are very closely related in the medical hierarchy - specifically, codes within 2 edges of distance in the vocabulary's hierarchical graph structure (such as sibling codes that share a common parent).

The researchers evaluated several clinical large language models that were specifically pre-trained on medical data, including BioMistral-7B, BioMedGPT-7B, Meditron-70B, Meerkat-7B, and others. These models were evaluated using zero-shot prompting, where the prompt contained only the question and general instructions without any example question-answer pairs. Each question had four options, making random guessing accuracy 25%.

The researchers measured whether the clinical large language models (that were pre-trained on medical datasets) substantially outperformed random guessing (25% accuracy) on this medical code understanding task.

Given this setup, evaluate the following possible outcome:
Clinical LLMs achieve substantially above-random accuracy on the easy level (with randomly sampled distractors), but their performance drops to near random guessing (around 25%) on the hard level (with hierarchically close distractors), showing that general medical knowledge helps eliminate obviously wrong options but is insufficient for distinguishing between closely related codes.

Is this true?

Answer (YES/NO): NO